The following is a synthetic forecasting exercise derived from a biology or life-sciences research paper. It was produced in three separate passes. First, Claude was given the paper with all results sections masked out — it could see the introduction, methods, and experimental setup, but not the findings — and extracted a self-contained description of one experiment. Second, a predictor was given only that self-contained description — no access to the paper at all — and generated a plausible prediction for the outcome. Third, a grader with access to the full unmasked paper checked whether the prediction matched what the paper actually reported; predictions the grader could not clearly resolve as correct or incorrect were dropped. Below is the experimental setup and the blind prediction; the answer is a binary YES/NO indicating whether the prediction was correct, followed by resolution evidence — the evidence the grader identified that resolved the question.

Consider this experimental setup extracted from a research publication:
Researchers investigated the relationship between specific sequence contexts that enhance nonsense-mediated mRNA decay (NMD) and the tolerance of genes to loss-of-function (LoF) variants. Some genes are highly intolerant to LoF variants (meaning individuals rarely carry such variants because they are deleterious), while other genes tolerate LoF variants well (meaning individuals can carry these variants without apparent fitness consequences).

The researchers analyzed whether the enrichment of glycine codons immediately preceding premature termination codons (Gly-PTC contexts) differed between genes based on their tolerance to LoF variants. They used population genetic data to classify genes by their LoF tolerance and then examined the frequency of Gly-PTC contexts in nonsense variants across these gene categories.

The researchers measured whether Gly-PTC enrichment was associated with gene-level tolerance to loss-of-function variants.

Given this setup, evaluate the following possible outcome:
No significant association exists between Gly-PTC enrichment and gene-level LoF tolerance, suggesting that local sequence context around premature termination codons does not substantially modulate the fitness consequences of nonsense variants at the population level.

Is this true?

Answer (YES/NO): NO